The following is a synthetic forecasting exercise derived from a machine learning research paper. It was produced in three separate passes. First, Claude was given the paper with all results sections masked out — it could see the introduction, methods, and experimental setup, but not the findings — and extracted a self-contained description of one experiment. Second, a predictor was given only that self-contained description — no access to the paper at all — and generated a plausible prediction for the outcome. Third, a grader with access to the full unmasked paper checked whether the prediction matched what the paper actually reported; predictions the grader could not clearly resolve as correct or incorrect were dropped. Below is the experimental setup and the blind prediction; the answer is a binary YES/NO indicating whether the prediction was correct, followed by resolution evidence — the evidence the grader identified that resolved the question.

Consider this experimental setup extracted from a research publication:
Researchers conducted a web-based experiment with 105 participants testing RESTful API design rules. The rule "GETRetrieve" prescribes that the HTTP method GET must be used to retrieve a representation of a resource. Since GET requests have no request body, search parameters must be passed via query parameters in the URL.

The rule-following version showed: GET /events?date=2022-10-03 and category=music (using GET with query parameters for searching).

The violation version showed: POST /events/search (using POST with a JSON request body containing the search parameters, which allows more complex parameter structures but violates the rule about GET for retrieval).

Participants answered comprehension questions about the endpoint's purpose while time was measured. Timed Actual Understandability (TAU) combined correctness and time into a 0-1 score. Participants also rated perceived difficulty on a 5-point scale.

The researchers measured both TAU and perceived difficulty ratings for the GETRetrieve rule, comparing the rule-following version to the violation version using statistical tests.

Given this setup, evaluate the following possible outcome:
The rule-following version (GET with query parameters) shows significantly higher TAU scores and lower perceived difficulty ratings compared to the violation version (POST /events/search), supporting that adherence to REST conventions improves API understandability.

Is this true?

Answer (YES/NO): YES